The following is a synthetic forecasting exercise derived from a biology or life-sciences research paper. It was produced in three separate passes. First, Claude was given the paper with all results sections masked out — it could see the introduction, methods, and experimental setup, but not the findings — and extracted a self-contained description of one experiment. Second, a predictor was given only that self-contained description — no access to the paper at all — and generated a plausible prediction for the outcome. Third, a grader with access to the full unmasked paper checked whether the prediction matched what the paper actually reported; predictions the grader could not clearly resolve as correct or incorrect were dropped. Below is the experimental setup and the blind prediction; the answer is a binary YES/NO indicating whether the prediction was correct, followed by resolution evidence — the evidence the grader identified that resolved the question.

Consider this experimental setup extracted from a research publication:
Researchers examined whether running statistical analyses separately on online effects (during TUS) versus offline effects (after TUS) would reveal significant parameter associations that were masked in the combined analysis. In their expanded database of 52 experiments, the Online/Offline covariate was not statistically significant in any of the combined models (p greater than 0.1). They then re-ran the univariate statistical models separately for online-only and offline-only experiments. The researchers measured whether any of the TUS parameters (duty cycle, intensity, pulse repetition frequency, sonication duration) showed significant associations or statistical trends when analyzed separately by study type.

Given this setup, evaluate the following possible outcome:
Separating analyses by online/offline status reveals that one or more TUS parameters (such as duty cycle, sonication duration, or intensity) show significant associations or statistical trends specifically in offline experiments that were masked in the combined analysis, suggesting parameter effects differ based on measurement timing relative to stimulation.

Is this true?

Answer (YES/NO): NO